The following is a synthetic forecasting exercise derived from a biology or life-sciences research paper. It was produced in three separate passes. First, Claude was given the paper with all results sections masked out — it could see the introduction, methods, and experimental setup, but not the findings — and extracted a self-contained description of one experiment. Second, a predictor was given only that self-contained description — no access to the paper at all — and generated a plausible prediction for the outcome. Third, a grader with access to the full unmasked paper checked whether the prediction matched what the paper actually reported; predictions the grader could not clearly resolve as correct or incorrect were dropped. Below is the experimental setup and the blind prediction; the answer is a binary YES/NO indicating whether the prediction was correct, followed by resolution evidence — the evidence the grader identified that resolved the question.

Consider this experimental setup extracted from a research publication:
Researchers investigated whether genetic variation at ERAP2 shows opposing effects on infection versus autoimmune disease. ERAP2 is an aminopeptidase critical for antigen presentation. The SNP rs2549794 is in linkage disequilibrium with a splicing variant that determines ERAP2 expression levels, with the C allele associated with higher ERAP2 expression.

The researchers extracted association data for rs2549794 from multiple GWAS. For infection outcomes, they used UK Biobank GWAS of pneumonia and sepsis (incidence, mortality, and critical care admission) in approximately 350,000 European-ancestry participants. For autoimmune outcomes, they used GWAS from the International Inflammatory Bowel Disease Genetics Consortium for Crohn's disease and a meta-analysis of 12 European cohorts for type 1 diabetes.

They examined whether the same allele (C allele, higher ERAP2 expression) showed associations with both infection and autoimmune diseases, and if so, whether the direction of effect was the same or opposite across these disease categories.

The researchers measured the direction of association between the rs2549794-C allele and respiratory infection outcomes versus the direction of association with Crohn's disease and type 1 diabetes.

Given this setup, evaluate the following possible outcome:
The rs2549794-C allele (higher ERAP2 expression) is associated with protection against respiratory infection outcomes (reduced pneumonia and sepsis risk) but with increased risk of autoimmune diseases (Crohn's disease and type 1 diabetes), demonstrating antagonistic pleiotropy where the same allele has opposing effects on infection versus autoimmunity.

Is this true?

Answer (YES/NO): NO